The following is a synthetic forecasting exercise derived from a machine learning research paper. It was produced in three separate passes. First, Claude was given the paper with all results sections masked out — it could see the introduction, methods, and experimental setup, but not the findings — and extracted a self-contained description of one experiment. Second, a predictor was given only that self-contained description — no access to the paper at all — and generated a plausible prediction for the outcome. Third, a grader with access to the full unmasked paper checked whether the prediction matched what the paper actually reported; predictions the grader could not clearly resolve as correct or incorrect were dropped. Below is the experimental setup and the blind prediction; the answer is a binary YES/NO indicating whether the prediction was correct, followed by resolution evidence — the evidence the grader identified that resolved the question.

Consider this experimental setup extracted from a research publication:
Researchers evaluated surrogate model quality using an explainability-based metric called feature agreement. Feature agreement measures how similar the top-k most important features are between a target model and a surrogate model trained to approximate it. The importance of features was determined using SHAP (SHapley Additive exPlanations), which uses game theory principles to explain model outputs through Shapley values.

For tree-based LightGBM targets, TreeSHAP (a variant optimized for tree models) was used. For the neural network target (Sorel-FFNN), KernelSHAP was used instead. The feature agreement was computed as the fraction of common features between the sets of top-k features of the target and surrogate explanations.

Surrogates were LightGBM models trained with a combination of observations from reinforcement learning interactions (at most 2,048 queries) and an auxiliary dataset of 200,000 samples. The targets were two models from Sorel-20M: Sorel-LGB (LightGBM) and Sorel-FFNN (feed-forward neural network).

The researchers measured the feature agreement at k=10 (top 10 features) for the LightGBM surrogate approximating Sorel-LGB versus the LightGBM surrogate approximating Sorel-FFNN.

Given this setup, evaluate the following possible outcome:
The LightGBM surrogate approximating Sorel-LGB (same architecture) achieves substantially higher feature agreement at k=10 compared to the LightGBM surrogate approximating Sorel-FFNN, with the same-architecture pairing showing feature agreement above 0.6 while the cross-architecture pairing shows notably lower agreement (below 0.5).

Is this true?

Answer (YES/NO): YES